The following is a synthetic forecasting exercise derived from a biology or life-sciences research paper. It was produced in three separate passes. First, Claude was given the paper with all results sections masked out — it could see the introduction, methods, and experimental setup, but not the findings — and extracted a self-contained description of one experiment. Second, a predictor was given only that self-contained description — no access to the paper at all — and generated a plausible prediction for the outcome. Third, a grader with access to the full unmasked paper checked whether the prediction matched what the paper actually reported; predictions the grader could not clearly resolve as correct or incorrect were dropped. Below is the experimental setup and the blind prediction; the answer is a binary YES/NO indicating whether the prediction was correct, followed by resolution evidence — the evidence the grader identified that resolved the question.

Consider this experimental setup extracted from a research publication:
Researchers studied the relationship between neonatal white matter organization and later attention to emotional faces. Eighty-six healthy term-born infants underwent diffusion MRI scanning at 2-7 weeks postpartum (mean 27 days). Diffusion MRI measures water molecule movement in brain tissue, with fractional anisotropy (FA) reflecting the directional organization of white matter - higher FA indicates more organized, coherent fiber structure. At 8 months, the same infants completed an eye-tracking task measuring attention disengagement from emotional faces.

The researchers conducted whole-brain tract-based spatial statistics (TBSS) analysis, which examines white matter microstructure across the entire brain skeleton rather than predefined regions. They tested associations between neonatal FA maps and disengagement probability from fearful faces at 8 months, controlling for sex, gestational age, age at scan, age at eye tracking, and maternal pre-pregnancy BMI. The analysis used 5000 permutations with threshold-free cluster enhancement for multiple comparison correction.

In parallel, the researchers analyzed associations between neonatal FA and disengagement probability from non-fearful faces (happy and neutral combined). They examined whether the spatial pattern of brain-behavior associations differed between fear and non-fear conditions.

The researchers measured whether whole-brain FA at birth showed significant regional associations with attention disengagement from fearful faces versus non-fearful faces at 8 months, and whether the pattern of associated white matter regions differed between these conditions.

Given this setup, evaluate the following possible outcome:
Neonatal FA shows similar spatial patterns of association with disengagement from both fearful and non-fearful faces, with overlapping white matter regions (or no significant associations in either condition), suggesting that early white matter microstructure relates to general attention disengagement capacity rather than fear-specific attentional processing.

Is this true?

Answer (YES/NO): NO